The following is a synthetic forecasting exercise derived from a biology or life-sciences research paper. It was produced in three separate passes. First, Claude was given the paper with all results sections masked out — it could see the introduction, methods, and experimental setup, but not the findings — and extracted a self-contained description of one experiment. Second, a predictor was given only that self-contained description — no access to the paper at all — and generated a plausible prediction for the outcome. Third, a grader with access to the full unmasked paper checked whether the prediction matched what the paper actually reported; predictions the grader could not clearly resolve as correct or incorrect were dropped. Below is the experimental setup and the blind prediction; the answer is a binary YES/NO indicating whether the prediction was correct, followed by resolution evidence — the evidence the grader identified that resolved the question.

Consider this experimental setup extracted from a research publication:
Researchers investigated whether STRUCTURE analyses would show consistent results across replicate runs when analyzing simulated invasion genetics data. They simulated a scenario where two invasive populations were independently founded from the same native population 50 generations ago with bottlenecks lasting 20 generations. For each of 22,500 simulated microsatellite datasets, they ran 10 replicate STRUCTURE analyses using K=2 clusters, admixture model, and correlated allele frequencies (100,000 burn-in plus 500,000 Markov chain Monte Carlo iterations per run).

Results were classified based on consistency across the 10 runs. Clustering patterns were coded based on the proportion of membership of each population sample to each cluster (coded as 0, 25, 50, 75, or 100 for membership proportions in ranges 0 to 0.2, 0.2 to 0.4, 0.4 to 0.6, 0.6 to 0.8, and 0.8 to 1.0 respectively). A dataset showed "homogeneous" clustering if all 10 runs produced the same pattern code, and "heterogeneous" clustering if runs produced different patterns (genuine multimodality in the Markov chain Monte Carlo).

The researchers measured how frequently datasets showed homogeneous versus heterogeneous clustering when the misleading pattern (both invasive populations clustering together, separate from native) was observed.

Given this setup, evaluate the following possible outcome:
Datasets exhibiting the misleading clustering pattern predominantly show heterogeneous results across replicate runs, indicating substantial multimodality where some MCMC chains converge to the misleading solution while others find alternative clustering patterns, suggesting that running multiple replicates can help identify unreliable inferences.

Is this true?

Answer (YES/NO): NO